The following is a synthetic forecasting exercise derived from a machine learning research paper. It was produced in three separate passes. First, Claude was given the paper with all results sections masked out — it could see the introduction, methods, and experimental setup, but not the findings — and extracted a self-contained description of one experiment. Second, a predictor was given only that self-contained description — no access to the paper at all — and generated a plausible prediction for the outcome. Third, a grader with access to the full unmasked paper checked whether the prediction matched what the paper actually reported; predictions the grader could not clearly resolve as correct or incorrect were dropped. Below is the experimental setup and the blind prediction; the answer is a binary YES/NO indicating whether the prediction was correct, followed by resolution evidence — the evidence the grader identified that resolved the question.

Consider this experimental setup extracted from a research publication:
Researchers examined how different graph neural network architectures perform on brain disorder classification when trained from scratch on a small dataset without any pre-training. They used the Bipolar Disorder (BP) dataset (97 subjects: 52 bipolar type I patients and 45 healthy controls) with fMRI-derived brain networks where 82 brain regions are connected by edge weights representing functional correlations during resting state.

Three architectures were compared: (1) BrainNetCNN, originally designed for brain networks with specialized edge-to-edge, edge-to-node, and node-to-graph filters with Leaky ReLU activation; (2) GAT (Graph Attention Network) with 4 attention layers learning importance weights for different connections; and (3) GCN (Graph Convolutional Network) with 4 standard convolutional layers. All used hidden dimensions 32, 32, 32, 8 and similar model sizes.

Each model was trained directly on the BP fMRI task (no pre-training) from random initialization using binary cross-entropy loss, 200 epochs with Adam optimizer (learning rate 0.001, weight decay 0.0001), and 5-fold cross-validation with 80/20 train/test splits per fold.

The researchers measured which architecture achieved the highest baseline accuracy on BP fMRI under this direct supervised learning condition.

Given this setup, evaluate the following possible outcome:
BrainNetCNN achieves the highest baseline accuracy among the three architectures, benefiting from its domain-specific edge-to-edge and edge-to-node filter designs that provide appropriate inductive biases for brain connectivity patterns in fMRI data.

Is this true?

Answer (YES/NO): NO